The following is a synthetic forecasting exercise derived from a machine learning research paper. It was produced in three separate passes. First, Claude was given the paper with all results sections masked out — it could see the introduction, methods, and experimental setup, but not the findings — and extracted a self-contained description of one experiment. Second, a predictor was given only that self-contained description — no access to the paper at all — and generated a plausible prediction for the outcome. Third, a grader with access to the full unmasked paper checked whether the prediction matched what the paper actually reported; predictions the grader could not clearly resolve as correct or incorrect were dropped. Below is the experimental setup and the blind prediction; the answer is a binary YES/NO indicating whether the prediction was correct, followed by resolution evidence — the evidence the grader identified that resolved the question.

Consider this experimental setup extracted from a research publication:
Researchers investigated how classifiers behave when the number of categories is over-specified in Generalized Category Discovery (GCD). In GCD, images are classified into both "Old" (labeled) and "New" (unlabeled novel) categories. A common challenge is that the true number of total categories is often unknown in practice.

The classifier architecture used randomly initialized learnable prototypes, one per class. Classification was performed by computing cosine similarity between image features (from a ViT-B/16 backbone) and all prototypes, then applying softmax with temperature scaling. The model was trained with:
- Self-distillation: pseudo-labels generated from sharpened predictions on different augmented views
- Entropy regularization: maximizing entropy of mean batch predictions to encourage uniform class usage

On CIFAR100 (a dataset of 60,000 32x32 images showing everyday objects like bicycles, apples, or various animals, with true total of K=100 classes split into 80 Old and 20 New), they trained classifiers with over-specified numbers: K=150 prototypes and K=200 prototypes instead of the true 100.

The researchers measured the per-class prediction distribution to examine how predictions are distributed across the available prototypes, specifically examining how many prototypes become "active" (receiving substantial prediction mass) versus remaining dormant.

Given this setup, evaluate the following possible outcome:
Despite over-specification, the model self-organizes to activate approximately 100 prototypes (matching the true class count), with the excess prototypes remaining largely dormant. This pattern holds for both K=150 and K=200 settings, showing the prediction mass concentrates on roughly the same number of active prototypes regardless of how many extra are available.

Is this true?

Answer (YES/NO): YES